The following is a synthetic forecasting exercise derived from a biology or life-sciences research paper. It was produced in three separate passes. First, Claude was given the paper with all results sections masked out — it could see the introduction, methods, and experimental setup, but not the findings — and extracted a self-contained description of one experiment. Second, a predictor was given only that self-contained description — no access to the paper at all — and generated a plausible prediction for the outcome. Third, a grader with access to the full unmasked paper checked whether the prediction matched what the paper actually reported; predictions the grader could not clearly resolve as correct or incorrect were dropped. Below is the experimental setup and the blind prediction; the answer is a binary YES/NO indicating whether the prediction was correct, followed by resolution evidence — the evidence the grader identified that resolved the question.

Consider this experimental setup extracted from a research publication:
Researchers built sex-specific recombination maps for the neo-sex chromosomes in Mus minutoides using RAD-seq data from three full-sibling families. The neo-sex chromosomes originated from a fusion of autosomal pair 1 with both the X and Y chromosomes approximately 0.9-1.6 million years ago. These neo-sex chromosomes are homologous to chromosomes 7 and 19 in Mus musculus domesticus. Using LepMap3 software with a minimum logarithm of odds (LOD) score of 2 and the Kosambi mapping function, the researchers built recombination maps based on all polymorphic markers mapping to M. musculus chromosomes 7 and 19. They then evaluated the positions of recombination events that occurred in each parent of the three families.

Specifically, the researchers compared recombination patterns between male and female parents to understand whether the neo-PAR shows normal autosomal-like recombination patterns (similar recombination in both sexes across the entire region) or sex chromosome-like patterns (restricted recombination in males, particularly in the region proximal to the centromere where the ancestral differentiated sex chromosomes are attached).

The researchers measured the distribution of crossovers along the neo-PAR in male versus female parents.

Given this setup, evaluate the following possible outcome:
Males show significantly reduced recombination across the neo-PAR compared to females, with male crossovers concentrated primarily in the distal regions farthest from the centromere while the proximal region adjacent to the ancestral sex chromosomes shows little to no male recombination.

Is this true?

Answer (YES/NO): YES